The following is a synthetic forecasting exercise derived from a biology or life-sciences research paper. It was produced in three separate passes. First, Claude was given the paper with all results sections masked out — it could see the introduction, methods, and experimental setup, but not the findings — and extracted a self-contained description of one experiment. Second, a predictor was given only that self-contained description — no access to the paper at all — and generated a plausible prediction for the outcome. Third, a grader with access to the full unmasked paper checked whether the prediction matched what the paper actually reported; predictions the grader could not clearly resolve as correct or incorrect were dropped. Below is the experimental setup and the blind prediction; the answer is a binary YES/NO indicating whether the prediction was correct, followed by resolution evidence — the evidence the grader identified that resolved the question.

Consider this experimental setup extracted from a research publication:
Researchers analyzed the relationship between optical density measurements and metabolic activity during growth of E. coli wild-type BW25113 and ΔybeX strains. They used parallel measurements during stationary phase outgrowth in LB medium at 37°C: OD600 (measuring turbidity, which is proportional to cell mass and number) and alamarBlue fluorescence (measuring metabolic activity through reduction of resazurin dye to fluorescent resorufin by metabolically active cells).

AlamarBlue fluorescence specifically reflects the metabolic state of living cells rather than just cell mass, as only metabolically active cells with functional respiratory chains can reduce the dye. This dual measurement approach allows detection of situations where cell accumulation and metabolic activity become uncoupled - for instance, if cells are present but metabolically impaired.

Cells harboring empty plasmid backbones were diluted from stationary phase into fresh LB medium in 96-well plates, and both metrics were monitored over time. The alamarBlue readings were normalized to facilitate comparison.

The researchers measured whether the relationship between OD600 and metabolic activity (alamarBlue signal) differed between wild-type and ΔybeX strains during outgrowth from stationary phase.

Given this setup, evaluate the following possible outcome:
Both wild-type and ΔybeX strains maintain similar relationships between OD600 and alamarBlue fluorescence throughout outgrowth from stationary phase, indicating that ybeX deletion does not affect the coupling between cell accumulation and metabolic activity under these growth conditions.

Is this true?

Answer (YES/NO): NO